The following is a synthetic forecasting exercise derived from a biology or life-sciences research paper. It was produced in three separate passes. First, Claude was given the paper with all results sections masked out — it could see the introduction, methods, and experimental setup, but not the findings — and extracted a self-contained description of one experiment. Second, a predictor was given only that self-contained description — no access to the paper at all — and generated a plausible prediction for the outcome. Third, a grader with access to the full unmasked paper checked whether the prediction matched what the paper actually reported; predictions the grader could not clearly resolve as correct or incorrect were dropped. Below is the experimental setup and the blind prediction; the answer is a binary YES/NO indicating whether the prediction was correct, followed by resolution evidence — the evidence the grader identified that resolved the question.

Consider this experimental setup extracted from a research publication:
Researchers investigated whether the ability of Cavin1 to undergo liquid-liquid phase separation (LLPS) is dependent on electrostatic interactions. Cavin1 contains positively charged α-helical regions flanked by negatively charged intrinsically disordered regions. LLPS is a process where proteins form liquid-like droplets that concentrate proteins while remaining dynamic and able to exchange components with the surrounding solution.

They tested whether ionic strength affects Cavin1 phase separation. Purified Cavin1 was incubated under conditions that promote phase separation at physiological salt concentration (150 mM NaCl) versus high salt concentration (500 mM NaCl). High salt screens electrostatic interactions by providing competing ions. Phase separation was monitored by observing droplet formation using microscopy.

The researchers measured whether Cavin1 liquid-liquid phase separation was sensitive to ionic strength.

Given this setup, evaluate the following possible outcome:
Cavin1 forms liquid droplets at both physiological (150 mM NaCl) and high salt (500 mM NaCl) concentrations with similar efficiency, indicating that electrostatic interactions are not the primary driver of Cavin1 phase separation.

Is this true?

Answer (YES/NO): NO